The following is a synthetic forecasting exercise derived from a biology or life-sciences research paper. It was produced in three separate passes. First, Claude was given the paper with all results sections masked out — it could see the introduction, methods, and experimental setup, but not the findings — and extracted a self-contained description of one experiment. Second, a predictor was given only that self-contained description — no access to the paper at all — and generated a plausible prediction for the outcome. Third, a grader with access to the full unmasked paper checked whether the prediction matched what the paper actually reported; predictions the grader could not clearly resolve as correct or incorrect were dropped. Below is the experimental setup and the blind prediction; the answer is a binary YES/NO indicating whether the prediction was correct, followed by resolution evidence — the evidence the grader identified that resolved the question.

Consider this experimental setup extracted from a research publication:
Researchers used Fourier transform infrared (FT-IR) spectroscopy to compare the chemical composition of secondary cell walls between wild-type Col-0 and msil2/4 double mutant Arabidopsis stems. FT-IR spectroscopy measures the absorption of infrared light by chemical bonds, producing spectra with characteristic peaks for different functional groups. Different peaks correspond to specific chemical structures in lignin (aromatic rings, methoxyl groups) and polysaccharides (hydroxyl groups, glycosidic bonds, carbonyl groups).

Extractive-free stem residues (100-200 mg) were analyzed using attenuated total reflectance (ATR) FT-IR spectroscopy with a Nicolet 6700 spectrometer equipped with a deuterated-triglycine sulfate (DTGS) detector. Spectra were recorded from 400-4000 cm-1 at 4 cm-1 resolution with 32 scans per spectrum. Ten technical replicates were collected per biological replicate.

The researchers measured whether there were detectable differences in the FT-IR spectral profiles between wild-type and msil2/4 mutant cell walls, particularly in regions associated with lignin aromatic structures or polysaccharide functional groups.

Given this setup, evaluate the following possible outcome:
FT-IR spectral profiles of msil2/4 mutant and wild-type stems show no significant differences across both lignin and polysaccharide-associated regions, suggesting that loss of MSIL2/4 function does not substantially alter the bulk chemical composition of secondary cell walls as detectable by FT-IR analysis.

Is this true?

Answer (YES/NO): NO